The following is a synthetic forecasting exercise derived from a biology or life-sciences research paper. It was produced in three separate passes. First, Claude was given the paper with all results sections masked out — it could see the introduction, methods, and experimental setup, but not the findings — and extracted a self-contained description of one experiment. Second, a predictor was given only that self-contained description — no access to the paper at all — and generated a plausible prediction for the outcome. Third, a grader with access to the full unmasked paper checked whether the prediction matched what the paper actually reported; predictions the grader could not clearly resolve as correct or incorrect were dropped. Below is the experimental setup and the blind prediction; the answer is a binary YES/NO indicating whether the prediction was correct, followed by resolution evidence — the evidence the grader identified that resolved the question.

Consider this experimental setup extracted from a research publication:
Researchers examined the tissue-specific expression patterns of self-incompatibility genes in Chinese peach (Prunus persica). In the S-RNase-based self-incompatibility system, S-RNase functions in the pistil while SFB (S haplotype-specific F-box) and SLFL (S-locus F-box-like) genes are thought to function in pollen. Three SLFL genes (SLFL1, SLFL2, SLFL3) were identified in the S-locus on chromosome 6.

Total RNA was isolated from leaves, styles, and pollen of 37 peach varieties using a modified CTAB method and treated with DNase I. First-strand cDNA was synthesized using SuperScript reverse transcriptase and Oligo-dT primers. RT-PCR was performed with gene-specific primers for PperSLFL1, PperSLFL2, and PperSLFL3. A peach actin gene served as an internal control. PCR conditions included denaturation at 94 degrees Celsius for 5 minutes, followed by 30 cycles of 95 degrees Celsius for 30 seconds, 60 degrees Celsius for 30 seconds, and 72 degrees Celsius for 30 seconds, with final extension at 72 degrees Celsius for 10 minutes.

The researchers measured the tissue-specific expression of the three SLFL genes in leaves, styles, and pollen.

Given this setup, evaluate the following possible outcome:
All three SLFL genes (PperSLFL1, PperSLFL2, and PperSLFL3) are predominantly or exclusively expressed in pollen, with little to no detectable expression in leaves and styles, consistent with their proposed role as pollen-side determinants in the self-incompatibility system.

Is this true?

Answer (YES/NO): NO